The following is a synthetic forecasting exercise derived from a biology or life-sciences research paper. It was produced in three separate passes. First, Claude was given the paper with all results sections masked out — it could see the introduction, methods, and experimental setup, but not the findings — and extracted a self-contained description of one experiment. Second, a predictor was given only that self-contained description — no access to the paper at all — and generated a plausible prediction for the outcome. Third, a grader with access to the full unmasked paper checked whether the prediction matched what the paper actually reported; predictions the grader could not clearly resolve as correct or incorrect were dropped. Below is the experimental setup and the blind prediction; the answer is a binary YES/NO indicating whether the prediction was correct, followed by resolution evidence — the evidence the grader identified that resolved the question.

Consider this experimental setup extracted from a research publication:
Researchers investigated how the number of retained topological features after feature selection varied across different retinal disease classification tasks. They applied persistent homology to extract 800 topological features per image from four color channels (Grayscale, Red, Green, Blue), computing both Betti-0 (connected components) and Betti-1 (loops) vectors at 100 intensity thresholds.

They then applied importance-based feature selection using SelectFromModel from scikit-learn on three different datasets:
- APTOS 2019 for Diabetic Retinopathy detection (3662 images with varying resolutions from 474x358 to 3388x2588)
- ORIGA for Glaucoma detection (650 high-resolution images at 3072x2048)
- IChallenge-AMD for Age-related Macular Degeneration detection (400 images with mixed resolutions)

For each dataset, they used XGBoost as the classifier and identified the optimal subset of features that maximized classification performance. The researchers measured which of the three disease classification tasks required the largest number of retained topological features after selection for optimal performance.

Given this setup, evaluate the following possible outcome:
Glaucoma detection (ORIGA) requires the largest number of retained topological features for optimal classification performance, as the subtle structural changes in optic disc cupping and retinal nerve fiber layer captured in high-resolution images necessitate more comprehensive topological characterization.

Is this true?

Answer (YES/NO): NO